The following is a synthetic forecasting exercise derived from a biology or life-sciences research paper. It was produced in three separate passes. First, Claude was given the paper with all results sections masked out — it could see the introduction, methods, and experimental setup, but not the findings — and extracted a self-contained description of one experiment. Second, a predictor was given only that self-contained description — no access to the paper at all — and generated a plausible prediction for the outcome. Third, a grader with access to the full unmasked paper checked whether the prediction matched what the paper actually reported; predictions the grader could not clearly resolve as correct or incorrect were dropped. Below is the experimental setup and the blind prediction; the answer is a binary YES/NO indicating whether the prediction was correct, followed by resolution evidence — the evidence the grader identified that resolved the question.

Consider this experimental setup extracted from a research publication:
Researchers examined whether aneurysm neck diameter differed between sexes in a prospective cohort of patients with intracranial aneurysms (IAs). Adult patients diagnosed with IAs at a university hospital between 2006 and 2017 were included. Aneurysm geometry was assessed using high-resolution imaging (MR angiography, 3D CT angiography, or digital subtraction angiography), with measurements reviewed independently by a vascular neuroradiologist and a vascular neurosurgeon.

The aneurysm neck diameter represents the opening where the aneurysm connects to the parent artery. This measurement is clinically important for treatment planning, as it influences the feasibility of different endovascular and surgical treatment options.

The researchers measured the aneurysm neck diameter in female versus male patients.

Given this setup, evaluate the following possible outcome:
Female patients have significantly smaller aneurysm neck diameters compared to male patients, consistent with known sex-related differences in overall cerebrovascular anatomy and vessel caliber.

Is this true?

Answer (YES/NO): NO